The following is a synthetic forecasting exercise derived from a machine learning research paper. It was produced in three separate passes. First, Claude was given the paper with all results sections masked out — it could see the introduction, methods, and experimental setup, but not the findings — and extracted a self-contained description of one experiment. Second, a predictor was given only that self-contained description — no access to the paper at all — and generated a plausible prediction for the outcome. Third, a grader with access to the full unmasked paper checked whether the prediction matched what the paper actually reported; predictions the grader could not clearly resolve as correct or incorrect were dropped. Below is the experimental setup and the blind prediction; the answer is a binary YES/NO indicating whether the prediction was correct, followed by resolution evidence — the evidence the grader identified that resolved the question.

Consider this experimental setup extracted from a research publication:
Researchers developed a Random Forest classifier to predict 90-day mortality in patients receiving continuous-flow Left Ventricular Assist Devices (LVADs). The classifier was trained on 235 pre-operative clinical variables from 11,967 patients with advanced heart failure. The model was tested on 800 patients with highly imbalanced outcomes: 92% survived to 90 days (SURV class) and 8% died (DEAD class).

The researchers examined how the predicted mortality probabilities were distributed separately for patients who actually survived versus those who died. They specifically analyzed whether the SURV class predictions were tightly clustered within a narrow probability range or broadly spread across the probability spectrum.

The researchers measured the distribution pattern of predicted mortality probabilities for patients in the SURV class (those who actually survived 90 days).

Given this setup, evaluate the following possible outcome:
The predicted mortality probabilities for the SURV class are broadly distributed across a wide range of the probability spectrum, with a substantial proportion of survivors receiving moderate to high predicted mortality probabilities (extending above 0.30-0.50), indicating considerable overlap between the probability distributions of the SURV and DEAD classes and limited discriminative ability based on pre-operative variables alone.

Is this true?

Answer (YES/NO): NO